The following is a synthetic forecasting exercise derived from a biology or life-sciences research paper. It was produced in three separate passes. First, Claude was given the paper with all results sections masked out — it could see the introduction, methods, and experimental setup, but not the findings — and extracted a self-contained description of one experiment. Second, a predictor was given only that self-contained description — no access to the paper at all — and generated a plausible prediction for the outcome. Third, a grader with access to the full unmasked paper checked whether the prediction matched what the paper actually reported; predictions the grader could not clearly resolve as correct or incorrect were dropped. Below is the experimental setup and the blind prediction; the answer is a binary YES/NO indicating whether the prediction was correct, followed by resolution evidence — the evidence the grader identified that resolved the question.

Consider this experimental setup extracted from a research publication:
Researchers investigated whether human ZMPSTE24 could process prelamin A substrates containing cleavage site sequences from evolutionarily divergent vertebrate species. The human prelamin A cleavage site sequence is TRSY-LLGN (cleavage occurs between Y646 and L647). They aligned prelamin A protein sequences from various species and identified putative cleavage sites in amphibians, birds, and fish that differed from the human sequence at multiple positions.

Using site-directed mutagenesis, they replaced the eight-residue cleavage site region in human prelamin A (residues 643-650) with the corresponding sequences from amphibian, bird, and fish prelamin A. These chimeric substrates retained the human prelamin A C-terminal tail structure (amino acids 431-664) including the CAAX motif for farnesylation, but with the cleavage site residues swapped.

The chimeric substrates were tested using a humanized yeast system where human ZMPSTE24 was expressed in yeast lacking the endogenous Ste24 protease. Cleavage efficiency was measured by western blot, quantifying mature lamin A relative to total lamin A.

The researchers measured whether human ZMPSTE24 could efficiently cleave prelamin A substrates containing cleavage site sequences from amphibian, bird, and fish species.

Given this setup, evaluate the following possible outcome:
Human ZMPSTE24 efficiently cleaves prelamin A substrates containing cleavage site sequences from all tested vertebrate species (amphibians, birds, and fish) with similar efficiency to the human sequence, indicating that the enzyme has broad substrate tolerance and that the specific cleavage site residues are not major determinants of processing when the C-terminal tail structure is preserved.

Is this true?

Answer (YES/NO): NO